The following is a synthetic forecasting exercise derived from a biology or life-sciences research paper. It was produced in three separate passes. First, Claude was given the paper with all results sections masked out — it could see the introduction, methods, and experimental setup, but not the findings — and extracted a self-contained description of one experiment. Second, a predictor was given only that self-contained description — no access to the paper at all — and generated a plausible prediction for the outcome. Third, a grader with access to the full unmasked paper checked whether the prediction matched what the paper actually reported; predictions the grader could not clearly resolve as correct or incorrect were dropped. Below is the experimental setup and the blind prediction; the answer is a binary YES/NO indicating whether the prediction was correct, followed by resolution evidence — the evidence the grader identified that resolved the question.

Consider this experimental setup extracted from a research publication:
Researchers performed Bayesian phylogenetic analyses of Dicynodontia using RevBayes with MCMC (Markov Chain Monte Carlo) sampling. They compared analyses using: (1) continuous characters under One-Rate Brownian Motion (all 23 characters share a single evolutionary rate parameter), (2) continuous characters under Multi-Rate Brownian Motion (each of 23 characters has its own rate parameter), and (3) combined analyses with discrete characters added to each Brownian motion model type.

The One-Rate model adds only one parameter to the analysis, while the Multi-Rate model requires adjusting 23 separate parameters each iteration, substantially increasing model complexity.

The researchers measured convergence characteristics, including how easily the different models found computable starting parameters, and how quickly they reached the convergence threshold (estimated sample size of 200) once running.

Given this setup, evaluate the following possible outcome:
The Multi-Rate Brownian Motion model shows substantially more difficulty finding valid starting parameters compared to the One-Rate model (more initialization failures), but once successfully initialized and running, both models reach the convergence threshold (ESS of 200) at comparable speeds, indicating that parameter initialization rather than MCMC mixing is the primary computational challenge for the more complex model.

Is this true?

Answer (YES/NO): NO